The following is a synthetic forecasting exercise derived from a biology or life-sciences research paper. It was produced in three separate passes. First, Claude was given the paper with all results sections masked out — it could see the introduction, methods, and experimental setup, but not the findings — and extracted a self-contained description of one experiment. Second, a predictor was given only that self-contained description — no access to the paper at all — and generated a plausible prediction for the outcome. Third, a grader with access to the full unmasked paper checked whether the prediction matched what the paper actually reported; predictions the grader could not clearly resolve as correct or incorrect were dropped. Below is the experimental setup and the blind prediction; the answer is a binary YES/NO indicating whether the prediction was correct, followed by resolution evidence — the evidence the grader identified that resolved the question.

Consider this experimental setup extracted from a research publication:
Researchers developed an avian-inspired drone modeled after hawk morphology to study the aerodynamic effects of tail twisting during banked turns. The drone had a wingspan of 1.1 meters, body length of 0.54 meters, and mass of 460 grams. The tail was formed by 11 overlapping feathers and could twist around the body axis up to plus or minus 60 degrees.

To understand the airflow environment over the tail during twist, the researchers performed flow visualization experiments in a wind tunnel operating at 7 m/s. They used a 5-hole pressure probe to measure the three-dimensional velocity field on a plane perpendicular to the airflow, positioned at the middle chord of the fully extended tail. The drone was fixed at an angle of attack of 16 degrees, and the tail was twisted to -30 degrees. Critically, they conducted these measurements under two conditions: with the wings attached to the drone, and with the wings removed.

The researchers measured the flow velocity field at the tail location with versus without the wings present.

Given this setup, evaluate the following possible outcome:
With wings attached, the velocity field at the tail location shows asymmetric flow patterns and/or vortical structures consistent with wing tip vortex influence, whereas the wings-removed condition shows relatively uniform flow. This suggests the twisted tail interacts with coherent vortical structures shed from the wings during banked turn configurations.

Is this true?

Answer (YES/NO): NO